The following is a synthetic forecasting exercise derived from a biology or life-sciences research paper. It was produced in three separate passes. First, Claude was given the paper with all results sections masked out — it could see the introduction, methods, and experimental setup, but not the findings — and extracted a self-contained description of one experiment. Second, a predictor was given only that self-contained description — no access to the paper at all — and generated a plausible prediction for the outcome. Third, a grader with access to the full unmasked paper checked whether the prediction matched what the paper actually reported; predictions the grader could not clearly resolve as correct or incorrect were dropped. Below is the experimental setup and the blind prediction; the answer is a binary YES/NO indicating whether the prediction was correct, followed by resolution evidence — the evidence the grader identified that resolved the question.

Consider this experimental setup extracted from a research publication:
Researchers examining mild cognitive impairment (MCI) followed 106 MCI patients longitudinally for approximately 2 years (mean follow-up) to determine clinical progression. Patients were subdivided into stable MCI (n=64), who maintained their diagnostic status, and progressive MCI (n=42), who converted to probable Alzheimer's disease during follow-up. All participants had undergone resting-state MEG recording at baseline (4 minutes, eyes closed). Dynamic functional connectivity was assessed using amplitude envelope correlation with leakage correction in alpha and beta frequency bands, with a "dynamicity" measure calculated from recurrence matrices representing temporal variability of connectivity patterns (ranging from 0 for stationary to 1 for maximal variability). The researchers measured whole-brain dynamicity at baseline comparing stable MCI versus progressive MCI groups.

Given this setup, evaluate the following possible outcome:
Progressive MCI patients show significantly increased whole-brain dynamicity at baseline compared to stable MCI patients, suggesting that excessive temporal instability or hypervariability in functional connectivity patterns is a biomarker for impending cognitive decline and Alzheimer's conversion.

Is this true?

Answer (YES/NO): NO